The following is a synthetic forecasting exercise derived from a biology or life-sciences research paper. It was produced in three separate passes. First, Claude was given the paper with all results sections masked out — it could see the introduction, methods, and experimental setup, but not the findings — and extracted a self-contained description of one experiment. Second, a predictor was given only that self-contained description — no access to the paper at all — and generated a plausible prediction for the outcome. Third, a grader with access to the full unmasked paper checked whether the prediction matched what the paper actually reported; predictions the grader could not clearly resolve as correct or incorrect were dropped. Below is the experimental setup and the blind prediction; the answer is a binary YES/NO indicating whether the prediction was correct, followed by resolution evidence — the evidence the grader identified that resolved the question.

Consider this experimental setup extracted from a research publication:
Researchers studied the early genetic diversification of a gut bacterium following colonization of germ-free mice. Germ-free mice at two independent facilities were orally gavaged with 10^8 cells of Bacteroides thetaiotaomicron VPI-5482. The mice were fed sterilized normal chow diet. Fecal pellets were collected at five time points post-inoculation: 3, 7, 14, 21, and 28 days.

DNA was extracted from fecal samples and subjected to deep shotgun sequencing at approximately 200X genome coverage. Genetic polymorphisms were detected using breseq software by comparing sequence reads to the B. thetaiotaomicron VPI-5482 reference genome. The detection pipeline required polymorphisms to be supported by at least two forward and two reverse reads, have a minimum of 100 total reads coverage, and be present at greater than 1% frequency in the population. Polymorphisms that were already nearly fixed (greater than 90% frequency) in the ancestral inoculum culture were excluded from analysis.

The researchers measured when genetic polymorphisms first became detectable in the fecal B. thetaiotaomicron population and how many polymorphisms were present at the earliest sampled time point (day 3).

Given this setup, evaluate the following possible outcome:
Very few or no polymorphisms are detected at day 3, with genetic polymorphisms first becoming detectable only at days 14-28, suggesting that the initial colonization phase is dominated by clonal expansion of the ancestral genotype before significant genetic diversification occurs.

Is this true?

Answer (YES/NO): NO